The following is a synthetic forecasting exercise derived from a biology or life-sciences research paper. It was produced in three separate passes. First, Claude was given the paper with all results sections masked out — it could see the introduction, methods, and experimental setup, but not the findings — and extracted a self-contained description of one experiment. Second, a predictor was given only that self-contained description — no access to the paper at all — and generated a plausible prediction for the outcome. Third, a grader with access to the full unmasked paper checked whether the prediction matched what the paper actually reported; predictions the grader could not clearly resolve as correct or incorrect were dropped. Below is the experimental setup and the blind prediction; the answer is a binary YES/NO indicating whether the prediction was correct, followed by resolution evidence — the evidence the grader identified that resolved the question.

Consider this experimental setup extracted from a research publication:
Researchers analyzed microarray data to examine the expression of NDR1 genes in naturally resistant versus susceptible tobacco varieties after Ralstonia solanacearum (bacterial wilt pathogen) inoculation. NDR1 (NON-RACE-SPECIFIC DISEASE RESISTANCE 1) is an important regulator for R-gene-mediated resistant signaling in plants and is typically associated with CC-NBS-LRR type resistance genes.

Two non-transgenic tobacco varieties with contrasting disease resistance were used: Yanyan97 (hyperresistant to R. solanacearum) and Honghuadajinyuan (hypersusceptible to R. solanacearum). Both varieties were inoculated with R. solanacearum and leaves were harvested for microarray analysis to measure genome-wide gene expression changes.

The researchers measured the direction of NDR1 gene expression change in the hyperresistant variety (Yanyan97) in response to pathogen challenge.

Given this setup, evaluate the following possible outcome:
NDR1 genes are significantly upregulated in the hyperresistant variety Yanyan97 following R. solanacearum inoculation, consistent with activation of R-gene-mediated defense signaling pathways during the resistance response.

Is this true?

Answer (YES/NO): NO